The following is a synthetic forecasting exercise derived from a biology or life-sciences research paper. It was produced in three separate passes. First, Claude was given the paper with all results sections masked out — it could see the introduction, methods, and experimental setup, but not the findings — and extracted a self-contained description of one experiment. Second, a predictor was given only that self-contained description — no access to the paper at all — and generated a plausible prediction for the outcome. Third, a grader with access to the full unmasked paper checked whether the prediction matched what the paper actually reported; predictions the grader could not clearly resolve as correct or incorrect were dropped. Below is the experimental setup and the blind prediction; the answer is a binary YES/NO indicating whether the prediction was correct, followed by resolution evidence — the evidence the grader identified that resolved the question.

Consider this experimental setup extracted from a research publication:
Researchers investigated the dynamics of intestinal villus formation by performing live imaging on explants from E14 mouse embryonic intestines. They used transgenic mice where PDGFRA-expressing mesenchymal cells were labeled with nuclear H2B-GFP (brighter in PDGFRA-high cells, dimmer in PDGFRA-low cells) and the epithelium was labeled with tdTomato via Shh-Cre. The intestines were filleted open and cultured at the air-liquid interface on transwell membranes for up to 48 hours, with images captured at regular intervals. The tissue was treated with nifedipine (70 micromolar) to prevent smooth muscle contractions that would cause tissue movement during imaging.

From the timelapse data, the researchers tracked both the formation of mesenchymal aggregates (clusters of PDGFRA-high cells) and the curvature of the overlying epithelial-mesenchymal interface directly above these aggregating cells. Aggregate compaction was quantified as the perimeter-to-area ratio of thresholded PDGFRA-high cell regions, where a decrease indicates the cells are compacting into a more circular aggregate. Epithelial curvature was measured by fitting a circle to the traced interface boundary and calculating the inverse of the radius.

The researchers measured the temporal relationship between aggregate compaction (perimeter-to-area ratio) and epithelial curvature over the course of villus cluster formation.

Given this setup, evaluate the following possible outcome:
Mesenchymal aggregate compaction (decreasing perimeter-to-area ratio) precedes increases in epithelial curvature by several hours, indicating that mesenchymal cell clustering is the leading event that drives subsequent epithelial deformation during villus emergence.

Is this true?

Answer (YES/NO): NO